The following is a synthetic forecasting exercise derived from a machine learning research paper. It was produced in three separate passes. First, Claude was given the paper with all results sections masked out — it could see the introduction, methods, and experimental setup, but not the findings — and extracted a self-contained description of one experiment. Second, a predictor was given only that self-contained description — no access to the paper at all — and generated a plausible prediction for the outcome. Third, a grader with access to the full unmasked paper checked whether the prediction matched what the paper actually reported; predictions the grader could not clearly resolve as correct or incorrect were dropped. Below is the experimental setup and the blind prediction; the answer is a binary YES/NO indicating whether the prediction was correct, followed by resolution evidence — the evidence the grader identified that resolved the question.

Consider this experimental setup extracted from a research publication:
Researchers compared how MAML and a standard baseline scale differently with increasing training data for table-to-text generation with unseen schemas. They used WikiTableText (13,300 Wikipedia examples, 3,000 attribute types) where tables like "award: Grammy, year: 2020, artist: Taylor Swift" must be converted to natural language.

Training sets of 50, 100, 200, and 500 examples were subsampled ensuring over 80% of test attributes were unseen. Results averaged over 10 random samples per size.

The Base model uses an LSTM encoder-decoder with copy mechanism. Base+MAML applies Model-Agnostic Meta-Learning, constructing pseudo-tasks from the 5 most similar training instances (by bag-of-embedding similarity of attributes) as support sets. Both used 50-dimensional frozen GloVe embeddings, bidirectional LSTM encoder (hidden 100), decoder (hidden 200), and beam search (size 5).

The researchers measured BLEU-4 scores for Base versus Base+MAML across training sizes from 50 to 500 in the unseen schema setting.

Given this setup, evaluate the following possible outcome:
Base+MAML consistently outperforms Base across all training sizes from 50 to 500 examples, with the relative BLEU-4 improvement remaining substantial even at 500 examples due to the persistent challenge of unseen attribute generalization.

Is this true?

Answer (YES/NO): NO